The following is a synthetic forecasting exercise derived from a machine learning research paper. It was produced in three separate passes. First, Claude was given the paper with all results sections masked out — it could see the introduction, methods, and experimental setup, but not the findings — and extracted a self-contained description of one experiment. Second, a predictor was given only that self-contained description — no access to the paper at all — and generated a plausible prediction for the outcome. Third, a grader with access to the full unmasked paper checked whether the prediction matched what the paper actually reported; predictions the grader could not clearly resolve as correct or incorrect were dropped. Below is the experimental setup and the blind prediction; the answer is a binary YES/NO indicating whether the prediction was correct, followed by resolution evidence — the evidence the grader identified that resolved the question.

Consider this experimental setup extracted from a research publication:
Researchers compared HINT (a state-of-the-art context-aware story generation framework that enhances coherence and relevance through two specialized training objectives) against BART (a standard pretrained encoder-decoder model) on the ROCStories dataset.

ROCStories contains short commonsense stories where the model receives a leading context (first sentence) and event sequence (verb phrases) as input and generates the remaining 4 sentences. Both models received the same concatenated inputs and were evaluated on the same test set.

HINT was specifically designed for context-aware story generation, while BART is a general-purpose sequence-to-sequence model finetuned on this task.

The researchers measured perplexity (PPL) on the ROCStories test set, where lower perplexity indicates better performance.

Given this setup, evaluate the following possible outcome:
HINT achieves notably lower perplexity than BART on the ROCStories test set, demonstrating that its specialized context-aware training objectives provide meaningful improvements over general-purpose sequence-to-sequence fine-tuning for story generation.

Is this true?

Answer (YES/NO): NO